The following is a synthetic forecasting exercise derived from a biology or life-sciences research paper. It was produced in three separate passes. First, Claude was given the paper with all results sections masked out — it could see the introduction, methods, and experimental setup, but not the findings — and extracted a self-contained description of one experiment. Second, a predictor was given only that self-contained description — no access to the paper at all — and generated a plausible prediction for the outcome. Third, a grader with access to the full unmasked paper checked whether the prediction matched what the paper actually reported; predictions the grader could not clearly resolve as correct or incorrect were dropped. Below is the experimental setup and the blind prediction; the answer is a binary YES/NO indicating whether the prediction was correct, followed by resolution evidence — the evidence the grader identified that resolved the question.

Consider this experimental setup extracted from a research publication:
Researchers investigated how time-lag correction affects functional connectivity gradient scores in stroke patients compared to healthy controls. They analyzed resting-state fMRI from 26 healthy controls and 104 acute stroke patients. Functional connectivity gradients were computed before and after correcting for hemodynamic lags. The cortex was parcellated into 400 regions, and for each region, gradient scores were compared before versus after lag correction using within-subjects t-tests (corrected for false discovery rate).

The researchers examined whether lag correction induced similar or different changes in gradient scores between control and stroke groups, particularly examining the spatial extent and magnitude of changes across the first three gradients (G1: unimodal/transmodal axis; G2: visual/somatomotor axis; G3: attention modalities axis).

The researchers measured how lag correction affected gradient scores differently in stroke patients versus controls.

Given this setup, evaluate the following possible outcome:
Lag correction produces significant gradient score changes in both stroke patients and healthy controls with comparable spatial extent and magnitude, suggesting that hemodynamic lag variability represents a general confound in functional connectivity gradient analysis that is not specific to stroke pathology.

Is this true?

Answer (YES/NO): NO